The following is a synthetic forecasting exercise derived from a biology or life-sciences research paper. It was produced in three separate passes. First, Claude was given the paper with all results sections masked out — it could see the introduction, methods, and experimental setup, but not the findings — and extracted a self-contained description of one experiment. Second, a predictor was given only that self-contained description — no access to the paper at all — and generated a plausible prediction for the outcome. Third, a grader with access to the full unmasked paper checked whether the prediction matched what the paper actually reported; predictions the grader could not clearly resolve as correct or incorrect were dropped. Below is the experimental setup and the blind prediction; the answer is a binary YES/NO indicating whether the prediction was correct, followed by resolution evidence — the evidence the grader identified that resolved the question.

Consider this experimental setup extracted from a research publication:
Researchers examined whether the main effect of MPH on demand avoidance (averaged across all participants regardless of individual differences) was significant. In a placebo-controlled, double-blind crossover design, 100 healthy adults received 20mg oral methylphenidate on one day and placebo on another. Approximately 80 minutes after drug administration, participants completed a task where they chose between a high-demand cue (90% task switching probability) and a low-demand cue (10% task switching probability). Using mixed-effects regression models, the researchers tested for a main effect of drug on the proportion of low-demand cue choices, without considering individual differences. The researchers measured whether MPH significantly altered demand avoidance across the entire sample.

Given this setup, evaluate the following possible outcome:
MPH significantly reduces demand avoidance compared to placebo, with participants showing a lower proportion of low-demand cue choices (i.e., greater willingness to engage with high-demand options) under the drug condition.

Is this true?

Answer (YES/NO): NO